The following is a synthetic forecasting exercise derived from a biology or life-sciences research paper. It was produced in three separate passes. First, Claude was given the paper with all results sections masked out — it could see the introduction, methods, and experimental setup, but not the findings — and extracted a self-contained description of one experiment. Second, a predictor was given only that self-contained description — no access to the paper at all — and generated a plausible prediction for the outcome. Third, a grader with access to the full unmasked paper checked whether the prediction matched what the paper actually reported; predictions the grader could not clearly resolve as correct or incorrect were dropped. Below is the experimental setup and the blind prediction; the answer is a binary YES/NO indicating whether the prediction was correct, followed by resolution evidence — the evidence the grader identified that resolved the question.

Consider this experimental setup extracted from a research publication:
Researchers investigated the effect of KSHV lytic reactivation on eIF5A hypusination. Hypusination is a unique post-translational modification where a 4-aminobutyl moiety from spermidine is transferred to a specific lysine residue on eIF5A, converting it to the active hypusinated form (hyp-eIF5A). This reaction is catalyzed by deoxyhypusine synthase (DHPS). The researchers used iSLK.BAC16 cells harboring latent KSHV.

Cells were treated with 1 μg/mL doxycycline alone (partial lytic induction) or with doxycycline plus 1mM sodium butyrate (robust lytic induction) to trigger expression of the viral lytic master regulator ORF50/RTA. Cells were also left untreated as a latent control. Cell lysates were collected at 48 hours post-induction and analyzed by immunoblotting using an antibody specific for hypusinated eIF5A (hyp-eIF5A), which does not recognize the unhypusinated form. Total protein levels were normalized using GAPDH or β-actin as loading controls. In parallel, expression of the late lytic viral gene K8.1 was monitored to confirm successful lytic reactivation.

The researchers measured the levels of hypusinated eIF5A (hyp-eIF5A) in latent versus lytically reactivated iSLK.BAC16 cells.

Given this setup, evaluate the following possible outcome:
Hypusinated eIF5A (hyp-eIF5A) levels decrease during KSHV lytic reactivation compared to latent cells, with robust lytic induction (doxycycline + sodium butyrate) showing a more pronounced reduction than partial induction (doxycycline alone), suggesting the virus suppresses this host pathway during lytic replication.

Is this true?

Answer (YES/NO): NO